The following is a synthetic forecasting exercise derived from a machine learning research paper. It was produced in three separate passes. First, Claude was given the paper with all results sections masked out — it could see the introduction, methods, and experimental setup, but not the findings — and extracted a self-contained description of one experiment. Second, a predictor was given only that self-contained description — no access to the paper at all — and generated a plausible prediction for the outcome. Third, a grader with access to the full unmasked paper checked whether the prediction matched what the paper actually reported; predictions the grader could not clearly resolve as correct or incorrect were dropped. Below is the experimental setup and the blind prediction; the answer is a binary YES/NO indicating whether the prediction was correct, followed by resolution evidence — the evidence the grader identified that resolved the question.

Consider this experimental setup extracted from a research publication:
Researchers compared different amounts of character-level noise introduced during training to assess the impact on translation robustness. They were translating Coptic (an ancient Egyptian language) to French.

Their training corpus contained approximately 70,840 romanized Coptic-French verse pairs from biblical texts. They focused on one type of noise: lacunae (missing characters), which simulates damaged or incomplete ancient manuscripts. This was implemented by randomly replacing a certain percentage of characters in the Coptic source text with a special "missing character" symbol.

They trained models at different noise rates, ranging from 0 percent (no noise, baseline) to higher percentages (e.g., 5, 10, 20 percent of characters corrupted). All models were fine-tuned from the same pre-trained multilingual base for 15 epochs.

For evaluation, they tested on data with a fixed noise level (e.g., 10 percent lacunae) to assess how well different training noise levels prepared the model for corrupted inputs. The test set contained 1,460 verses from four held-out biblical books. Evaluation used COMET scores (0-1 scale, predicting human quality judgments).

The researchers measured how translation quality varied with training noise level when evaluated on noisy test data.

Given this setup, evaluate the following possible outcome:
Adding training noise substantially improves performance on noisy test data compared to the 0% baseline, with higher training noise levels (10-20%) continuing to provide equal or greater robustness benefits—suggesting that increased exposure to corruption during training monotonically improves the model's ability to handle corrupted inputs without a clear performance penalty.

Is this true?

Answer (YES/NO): NO